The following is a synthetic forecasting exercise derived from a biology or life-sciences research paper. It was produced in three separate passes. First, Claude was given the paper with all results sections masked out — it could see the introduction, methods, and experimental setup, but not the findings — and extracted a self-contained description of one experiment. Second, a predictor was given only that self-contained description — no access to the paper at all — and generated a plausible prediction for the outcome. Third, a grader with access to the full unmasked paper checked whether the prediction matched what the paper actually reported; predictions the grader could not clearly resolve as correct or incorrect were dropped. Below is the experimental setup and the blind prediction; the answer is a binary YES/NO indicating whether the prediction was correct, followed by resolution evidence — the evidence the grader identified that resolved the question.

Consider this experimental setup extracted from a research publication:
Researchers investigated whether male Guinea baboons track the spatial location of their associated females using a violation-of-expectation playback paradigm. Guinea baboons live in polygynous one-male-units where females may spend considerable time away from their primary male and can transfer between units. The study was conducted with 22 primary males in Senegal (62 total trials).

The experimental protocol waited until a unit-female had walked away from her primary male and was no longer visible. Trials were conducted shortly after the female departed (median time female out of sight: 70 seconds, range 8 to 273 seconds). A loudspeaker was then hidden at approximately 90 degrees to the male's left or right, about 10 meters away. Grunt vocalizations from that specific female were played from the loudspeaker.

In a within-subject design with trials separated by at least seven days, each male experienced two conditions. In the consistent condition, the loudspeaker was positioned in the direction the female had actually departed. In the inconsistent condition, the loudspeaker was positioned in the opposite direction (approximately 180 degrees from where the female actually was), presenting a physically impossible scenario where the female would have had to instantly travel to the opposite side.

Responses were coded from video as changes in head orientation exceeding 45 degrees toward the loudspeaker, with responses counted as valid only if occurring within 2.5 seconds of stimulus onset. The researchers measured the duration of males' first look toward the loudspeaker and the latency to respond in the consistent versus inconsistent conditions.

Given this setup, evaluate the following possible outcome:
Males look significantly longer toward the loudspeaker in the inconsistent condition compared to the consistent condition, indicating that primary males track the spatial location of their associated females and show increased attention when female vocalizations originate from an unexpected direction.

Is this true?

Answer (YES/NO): NO